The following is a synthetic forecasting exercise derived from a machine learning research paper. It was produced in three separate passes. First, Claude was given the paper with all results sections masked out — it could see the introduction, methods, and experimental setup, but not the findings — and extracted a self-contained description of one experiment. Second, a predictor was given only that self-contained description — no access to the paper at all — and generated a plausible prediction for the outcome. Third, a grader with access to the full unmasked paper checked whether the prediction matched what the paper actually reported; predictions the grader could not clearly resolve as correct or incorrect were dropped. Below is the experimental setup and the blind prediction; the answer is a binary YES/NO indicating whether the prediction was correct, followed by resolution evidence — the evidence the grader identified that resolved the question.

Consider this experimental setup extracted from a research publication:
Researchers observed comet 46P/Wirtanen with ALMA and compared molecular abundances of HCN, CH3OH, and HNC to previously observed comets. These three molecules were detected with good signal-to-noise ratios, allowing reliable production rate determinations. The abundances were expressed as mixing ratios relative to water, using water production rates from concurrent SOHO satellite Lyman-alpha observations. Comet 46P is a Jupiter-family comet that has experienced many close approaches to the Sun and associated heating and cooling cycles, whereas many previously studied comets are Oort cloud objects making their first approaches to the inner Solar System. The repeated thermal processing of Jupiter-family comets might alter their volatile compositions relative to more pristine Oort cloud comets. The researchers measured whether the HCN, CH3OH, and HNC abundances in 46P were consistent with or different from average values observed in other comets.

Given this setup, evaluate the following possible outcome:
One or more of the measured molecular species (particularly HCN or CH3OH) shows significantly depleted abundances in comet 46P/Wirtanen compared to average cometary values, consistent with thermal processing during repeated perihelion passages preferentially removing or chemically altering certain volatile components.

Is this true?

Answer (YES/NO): NO